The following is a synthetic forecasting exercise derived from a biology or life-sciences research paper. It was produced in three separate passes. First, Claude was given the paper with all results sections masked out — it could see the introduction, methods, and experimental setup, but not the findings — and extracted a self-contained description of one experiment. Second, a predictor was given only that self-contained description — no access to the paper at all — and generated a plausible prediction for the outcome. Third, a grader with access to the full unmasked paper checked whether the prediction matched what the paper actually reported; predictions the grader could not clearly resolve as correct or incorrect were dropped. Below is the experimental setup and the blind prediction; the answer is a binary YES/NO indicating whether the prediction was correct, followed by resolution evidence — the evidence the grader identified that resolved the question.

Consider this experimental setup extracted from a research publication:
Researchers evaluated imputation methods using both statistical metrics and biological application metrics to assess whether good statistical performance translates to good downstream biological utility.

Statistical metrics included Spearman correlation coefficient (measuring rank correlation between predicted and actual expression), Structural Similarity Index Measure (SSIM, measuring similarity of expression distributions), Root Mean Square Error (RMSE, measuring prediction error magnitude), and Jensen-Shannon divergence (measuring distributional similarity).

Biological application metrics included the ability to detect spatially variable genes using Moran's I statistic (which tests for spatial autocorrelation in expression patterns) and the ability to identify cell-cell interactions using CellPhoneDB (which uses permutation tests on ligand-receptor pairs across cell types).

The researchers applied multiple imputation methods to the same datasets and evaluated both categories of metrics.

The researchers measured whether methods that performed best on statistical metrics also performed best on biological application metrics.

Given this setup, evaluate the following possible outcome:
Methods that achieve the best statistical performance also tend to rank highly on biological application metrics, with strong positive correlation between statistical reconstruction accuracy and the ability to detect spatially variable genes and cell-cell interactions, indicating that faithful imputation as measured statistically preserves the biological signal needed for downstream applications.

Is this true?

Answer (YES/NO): NO